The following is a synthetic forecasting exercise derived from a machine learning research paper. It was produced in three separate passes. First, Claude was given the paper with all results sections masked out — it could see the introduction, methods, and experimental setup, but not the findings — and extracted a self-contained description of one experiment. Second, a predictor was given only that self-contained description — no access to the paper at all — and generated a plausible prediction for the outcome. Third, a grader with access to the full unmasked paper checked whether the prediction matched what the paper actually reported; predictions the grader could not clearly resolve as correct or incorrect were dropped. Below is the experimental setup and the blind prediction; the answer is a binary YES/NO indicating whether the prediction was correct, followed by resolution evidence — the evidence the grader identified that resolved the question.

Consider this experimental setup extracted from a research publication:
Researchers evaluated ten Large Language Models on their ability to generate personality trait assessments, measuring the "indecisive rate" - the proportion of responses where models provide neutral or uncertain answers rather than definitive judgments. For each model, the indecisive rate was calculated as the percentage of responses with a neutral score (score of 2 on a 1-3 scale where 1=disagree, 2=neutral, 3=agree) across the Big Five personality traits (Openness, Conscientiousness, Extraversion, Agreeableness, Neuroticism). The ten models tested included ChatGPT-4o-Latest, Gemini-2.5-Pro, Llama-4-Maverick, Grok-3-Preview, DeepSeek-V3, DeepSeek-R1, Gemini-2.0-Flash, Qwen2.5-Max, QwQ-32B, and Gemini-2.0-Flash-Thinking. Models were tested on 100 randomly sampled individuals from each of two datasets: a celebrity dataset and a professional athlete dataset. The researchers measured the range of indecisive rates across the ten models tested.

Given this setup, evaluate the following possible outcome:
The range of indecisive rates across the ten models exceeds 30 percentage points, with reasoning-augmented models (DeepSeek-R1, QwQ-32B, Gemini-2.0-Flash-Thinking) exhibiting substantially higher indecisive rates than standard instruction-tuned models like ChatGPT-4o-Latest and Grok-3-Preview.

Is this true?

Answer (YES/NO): NO